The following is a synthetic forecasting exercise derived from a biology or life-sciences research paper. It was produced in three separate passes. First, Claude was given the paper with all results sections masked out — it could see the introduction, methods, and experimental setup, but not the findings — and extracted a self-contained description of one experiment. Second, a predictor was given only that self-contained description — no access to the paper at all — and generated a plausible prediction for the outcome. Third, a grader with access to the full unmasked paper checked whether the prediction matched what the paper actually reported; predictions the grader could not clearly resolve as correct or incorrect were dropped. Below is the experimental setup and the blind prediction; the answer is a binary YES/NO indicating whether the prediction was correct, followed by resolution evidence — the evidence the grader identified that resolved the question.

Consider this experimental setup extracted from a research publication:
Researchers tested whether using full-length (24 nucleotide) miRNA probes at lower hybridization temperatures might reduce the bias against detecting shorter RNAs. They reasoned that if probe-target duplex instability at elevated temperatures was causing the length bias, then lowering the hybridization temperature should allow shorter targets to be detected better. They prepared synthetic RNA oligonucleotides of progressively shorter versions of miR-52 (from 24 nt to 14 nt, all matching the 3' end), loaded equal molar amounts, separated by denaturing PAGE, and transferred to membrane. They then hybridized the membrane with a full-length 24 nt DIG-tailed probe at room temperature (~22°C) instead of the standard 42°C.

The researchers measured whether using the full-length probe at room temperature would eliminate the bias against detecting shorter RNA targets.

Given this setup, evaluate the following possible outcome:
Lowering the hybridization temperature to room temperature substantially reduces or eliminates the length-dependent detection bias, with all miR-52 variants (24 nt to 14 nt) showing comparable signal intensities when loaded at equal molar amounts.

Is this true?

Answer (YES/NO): NO